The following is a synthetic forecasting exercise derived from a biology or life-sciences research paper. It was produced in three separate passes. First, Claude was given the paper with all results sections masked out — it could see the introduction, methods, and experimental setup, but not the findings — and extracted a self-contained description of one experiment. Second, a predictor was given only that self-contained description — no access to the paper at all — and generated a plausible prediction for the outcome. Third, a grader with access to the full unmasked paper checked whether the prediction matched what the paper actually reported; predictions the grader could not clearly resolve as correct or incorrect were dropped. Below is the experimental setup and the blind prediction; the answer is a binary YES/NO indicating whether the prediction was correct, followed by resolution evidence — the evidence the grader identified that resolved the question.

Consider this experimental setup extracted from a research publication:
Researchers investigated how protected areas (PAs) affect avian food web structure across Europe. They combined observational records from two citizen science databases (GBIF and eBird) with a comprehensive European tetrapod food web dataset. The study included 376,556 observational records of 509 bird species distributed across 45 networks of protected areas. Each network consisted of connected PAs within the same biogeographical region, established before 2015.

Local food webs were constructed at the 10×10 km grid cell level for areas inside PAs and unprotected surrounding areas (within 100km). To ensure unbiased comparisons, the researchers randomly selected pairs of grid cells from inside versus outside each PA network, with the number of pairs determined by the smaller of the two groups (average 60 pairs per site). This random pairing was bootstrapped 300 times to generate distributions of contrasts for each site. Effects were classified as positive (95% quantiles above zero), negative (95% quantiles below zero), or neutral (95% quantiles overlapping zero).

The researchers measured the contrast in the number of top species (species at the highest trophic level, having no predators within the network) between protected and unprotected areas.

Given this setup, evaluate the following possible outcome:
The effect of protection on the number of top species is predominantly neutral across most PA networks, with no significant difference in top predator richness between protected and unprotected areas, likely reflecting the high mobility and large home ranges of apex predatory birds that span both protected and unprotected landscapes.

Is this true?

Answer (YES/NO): YES